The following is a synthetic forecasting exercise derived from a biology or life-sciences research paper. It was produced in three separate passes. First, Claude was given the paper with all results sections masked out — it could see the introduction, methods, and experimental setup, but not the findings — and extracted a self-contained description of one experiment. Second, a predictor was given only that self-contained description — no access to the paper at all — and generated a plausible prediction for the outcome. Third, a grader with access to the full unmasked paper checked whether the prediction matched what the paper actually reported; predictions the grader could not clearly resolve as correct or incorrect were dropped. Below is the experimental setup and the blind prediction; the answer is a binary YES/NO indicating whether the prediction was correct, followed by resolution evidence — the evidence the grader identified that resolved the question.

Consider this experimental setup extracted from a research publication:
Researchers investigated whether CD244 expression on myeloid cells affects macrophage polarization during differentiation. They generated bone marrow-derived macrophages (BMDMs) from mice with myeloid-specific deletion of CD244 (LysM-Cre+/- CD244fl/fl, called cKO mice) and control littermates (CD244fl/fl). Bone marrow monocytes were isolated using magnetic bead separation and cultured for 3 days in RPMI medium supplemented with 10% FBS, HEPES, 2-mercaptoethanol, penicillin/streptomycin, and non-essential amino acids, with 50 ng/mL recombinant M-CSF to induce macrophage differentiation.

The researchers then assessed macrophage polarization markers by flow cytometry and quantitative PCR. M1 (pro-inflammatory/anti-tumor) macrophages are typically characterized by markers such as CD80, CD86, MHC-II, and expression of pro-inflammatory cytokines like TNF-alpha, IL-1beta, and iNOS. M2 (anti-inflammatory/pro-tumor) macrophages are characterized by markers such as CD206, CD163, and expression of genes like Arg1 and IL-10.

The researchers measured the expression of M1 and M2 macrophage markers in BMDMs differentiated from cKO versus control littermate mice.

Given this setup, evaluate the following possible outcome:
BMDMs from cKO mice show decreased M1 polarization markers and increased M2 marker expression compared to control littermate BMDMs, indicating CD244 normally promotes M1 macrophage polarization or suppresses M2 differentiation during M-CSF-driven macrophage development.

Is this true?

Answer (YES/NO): NO